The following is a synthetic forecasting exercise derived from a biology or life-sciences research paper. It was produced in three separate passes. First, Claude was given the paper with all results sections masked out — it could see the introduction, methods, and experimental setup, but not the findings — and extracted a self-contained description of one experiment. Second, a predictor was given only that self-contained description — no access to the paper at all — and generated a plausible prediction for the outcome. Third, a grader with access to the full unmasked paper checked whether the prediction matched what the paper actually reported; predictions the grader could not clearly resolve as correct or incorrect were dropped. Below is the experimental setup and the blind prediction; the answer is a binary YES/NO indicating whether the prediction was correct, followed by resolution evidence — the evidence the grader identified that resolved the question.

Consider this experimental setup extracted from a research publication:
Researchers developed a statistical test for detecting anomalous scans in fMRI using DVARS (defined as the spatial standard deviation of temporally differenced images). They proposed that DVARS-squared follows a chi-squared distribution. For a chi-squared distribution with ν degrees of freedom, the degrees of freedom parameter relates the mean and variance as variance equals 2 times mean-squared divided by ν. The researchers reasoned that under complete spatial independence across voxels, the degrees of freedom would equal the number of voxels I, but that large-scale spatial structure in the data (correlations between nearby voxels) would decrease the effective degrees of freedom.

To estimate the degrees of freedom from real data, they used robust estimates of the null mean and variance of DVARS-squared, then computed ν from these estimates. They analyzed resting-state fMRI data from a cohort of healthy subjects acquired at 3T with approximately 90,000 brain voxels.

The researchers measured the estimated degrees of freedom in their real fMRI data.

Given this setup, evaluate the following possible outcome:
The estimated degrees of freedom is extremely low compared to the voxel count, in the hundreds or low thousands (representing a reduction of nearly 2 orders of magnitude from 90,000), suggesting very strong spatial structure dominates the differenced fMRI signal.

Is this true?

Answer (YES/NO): NO